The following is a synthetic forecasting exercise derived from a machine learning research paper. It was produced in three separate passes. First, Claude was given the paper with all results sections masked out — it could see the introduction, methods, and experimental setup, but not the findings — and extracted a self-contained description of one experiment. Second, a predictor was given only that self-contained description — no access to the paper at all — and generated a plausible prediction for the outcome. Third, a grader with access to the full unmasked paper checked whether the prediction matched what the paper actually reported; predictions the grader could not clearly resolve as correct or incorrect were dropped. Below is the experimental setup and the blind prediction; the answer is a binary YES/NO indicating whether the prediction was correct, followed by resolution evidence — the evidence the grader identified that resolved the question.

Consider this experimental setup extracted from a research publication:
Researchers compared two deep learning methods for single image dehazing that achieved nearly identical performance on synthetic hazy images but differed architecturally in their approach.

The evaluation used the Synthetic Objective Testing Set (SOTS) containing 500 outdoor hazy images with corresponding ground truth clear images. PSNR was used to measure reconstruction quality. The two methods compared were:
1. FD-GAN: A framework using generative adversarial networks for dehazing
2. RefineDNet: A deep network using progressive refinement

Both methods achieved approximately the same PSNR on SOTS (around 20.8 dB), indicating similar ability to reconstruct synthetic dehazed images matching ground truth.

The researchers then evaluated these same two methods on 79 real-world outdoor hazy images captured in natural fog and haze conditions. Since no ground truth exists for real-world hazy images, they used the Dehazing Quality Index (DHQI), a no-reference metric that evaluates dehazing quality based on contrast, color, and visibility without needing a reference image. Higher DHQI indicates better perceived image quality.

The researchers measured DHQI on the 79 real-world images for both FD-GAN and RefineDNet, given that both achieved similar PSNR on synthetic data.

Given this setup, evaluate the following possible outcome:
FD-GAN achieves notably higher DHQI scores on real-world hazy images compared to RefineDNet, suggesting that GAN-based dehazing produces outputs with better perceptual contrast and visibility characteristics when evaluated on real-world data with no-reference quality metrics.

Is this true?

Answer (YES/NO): NO